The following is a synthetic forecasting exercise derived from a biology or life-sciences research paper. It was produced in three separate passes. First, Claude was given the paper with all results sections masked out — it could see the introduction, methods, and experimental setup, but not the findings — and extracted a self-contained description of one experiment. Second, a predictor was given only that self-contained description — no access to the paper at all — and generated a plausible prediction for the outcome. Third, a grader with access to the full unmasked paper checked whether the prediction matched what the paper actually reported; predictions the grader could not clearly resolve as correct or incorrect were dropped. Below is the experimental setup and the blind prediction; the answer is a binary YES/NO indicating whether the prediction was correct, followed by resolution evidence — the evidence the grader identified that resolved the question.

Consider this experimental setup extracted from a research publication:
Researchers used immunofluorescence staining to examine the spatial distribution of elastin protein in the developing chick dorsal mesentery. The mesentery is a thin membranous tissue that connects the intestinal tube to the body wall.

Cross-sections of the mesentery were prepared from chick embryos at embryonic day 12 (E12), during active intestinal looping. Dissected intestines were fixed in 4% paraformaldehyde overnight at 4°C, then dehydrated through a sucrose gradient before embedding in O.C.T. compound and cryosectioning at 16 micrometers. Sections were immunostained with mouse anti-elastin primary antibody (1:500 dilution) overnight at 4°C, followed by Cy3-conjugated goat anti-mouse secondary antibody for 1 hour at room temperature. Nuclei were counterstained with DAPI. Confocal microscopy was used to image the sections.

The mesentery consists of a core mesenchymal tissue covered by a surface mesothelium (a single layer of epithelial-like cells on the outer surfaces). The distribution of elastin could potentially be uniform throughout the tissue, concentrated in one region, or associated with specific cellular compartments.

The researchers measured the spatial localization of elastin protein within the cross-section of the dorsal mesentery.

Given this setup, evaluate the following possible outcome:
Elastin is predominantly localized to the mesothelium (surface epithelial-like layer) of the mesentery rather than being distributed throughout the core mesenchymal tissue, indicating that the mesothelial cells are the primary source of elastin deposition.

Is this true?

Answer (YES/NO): YES